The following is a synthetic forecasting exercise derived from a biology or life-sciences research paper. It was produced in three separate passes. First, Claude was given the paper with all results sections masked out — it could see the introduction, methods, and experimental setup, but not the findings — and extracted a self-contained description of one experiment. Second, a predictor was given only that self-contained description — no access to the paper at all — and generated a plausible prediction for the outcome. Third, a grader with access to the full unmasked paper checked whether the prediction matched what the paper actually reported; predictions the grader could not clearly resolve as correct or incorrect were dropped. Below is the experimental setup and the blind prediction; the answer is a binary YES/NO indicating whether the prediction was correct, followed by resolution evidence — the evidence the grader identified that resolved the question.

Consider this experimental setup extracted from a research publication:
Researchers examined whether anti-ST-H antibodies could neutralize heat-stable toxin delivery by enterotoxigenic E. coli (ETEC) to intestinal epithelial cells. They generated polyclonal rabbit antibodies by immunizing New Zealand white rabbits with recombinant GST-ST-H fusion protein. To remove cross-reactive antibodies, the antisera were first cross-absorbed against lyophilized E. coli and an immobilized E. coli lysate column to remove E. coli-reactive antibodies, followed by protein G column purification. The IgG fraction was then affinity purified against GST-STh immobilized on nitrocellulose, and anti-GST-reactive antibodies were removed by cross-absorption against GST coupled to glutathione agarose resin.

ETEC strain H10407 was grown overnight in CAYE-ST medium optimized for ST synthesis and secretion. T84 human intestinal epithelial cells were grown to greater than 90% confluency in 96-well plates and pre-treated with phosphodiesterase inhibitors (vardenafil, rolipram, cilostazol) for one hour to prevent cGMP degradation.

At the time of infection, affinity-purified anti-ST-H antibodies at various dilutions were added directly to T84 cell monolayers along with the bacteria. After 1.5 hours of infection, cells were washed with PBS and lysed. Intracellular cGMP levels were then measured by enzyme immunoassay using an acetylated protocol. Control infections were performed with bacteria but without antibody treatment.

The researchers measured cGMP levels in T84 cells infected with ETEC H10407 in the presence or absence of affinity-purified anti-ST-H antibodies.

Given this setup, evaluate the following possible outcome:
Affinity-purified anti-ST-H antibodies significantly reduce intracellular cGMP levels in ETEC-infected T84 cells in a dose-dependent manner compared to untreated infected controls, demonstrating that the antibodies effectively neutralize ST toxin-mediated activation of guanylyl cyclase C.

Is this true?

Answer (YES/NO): NO